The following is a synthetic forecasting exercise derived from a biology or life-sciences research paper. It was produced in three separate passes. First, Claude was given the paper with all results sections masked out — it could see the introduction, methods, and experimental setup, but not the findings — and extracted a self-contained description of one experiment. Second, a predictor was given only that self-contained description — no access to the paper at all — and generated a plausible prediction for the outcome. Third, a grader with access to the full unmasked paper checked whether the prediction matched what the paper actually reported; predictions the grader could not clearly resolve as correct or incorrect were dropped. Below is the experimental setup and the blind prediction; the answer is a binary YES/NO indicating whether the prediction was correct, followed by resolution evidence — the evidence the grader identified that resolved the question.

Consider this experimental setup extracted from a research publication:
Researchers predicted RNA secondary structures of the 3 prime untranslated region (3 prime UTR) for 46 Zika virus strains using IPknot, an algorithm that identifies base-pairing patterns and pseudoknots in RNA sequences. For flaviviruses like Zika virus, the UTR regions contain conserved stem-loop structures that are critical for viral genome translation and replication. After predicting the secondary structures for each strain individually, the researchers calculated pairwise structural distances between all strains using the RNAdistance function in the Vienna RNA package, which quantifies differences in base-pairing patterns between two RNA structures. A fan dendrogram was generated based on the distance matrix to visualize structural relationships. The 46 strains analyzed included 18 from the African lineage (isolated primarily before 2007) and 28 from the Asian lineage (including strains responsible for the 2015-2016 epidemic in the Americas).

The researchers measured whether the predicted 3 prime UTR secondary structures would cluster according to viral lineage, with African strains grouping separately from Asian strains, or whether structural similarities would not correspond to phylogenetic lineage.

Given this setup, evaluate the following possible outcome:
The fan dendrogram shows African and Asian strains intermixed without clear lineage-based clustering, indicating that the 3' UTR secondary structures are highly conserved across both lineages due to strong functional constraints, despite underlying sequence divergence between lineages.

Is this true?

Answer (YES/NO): NO